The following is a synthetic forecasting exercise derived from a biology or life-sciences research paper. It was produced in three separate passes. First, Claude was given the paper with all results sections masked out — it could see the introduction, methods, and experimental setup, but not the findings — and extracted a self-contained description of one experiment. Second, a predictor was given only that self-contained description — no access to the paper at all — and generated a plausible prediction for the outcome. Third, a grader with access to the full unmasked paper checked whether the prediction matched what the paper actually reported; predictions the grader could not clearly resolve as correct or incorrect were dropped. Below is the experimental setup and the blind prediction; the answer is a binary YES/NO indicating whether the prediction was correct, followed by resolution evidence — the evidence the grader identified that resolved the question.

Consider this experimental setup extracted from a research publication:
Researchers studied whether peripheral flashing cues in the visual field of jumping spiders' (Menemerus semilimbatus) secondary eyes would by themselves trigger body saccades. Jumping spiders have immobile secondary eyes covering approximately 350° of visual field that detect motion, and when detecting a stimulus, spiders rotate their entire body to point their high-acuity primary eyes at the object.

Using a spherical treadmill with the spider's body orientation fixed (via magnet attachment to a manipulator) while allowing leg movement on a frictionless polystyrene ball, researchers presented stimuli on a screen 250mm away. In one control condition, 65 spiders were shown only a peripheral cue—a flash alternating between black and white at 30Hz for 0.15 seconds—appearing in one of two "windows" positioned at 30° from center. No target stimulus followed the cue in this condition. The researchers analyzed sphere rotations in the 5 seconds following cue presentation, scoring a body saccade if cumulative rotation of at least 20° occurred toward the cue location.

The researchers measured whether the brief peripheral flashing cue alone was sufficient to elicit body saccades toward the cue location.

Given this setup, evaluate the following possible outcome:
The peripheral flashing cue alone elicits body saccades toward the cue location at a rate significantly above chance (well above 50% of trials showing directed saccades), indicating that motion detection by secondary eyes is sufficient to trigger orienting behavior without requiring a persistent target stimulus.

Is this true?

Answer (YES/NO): NO